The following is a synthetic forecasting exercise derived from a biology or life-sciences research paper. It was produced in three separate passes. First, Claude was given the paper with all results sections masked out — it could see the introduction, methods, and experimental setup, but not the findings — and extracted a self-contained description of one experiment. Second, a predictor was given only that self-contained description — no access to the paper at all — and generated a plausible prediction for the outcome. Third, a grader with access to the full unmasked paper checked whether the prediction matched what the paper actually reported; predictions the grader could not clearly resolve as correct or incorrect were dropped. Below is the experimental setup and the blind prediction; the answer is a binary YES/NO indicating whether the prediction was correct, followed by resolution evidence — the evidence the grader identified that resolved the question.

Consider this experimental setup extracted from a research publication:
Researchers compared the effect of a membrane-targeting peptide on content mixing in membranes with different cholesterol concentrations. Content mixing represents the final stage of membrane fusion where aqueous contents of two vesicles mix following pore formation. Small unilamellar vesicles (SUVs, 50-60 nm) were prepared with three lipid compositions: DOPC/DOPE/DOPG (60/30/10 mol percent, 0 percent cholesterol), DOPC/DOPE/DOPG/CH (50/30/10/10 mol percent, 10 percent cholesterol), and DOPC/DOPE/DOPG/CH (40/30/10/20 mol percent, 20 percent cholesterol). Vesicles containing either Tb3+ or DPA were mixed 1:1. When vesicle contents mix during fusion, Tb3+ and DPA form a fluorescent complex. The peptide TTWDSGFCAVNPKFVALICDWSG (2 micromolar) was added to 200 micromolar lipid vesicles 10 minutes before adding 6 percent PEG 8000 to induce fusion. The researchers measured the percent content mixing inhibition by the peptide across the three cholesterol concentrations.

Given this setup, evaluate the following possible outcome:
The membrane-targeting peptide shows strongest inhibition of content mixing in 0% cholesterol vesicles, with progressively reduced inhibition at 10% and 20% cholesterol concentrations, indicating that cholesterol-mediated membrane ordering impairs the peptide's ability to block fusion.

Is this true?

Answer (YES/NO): NO